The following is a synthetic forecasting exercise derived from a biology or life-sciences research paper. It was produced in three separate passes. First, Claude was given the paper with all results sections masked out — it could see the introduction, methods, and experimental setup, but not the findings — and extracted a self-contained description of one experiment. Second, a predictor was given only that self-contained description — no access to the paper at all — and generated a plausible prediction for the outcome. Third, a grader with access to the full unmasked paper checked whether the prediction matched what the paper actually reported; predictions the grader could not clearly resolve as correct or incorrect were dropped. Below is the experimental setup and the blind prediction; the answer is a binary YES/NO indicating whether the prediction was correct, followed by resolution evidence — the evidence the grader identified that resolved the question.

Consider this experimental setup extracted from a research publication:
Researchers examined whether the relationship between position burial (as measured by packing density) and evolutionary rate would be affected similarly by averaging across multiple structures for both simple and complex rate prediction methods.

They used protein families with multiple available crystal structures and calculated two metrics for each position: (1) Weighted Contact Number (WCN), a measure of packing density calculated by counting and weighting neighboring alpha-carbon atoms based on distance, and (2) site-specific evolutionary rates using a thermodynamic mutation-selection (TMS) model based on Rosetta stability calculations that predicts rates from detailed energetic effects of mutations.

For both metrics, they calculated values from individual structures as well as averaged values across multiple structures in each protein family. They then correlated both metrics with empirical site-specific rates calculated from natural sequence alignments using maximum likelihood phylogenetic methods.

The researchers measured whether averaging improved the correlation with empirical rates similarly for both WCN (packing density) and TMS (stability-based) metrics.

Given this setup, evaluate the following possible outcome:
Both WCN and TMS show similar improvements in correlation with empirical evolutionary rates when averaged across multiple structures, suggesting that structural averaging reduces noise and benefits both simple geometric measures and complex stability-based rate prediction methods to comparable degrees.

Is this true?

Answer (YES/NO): NO